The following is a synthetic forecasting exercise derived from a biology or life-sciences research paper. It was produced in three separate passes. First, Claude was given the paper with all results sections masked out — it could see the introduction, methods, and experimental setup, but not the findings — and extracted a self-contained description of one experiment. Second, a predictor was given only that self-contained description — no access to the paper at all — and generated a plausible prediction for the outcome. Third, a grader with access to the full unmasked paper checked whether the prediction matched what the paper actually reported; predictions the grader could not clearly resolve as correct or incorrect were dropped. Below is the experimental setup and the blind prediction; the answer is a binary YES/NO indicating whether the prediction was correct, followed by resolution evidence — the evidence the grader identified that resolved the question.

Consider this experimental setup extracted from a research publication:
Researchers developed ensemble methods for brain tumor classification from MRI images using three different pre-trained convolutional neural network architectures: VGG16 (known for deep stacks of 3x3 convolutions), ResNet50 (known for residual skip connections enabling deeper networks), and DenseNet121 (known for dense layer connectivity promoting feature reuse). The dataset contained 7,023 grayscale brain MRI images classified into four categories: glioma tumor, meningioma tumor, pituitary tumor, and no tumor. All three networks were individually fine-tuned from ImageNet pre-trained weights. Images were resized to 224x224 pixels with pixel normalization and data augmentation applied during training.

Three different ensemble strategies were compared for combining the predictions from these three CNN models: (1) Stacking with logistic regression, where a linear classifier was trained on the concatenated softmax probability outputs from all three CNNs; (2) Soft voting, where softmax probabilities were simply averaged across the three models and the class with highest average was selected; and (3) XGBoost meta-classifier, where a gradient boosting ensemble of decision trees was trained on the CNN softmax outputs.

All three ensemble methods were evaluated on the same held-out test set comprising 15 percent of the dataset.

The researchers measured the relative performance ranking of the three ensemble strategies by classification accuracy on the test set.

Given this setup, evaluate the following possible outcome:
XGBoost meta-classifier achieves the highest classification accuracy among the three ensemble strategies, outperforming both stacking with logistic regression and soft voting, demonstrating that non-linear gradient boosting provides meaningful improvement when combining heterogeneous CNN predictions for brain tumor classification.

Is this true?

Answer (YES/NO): YES